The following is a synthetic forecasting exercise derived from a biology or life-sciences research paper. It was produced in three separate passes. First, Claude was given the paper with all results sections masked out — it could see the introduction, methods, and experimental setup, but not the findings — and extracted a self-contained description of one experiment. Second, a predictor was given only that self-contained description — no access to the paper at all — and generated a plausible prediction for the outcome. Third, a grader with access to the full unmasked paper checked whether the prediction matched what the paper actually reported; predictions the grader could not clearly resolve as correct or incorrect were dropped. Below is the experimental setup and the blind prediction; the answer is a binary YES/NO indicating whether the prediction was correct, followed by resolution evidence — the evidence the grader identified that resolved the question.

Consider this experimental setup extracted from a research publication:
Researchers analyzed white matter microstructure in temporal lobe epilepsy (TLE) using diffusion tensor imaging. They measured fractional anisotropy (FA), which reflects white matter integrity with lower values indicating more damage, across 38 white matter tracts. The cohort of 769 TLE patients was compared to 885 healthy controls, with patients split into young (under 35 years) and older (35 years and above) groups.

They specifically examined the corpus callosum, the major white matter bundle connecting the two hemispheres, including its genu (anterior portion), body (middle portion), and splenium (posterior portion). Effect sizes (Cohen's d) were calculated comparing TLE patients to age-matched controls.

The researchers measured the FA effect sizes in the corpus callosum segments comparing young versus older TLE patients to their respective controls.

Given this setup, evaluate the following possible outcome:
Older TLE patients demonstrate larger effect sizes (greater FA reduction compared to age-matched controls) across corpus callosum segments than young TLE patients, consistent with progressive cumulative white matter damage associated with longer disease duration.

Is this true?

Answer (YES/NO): YES